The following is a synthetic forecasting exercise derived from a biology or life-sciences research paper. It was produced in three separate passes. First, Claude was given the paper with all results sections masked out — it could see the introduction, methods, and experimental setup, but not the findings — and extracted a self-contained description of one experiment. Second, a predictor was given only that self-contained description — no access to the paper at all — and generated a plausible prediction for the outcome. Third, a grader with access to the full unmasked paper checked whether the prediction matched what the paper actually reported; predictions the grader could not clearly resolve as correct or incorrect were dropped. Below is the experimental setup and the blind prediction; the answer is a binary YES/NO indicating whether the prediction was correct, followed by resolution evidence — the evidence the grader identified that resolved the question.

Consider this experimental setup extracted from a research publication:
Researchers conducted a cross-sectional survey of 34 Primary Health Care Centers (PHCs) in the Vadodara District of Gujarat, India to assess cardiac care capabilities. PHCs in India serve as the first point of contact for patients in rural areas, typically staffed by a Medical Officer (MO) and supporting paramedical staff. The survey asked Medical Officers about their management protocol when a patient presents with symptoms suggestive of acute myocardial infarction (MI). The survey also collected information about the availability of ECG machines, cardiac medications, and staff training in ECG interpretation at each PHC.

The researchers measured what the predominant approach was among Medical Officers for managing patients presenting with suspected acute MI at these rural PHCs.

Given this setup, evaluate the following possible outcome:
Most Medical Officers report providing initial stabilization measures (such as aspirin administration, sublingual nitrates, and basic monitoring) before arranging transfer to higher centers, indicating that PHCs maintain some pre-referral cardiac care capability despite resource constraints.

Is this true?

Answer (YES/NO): YES